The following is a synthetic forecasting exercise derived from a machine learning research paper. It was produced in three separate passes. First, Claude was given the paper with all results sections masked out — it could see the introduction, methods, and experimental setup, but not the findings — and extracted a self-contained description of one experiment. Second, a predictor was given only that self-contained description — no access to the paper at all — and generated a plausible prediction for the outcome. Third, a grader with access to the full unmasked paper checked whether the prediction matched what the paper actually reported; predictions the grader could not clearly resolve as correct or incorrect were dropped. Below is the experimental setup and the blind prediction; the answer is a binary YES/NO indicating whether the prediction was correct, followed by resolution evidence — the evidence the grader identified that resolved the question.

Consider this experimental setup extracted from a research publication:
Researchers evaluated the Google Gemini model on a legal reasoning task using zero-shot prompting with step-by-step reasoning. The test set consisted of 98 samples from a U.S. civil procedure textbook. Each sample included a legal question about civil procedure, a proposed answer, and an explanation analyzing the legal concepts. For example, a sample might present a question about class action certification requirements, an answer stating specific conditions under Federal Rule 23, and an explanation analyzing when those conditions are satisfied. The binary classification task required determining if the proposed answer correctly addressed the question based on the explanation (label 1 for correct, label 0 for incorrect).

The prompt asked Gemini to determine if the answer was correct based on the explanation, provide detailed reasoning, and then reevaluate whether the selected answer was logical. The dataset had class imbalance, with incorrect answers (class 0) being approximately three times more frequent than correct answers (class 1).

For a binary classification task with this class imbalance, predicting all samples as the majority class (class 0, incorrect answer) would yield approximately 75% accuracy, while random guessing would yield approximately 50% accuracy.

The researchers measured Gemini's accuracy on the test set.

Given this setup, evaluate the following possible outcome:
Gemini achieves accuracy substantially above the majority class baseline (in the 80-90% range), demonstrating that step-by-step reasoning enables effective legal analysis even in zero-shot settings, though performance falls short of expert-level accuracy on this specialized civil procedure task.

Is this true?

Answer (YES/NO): NO